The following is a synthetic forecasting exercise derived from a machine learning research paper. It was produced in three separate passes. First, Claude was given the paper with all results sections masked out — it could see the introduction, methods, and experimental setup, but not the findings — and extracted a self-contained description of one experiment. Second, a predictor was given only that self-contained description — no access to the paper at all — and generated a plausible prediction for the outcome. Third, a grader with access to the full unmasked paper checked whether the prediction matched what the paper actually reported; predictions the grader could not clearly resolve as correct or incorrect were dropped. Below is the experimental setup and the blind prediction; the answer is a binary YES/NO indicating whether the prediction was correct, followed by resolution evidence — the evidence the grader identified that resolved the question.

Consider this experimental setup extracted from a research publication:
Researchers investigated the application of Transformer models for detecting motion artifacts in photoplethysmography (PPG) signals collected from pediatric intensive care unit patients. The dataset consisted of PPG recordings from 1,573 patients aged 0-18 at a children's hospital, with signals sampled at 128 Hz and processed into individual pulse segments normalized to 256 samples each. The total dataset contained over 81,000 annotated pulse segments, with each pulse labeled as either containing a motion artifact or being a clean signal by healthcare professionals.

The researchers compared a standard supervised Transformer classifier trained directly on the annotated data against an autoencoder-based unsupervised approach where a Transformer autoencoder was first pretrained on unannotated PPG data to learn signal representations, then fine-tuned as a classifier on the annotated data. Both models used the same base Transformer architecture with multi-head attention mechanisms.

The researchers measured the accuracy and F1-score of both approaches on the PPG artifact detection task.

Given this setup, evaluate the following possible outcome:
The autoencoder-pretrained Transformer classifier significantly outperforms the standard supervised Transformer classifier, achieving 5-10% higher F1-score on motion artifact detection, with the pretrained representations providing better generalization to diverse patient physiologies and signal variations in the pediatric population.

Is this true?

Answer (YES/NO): YES